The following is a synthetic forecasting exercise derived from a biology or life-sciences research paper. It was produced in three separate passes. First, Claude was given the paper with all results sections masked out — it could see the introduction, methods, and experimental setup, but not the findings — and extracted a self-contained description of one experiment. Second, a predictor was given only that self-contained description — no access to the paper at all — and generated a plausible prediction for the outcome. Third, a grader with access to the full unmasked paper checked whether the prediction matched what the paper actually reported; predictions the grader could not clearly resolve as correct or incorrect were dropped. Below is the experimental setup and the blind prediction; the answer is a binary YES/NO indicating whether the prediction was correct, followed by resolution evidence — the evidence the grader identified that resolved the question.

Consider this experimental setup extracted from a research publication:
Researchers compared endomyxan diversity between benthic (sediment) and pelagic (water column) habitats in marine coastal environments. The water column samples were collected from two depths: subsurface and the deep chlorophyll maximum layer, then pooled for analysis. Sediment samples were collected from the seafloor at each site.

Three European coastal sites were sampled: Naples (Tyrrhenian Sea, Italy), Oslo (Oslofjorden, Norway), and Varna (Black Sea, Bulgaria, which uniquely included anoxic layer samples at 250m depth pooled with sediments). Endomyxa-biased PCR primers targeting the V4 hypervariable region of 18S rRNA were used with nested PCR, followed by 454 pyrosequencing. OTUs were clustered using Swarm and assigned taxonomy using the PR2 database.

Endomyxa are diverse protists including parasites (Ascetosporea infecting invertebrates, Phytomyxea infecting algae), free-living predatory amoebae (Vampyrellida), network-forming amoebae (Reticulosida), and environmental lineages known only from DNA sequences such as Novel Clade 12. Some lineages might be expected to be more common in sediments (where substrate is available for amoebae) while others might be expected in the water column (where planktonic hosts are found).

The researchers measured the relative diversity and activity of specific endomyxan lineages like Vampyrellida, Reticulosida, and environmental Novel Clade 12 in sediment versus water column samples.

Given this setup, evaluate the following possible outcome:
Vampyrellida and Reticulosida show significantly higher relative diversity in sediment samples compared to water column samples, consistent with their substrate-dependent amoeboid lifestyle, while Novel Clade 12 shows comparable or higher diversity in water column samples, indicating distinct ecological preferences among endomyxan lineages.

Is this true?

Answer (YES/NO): NO